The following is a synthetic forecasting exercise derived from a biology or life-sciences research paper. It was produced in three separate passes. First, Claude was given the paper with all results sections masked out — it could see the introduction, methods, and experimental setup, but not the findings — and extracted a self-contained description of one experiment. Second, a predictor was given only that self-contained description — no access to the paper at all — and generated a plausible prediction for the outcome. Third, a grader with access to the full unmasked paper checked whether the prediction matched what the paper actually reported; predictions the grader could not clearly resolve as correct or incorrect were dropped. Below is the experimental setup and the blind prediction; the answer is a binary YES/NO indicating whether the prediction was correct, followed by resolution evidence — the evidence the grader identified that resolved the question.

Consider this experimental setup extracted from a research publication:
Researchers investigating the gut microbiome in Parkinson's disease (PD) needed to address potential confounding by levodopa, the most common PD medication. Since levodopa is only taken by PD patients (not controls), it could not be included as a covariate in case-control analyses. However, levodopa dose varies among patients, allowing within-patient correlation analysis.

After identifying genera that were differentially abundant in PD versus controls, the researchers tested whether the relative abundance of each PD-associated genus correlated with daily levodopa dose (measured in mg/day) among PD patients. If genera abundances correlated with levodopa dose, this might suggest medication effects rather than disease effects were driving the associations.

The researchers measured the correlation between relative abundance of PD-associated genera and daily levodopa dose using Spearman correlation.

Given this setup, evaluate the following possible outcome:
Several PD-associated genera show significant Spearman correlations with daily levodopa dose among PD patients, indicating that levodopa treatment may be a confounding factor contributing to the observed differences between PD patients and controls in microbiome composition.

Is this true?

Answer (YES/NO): YES